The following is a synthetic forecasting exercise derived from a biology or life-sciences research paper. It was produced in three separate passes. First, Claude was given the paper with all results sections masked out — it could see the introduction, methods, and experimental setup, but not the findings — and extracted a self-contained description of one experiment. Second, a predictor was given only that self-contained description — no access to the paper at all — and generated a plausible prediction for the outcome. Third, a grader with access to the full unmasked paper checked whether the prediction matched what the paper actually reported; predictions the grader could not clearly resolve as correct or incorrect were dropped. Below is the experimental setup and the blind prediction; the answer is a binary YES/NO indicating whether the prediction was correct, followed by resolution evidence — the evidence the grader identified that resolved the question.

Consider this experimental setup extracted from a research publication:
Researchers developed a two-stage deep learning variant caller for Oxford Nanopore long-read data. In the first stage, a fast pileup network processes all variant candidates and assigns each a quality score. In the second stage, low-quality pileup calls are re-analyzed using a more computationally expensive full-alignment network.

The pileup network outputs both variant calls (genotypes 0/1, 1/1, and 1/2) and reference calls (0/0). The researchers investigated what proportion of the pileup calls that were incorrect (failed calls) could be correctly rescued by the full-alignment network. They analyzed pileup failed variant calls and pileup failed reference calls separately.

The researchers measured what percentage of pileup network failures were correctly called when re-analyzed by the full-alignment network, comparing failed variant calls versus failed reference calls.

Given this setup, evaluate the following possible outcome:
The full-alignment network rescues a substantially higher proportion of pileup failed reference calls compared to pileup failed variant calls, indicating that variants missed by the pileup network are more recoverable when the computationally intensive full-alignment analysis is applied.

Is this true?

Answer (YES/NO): NO